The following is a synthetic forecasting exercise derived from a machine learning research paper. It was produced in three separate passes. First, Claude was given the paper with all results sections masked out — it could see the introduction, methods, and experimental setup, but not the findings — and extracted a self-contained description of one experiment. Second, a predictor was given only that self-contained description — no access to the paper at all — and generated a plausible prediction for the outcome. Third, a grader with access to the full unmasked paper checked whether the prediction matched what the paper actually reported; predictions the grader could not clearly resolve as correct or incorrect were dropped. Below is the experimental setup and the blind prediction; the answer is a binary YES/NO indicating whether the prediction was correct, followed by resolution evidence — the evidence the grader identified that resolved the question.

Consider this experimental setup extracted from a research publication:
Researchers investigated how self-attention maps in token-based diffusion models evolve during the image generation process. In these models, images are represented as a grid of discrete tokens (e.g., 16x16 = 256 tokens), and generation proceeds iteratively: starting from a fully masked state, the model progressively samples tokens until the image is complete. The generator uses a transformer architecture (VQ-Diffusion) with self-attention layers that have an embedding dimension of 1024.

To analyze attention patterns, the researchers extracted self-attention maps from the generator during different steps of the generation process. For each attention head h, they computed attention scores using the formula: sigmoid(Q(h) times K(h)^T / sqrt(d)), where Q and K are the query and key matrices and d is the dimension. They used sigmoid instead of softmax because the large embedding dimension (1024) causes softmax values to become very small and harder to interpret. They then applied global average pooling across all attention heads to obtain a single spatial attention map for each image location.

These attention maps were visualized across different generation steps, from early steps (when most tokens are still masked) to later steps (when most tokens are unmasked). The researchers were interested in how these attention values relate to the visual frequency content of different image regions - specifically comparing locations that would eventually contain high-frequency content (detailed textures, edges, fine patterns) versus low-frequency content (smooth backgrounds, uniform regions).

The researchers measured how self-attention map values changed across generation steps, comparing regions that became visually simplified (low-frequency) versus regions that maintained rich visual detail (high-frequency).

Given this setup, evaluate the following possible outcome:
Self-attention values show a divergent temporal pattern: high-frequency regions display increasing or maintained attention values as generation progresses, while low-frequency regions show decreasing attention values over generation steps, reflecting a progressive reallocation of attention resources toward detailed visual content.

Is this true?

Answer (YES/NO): NO